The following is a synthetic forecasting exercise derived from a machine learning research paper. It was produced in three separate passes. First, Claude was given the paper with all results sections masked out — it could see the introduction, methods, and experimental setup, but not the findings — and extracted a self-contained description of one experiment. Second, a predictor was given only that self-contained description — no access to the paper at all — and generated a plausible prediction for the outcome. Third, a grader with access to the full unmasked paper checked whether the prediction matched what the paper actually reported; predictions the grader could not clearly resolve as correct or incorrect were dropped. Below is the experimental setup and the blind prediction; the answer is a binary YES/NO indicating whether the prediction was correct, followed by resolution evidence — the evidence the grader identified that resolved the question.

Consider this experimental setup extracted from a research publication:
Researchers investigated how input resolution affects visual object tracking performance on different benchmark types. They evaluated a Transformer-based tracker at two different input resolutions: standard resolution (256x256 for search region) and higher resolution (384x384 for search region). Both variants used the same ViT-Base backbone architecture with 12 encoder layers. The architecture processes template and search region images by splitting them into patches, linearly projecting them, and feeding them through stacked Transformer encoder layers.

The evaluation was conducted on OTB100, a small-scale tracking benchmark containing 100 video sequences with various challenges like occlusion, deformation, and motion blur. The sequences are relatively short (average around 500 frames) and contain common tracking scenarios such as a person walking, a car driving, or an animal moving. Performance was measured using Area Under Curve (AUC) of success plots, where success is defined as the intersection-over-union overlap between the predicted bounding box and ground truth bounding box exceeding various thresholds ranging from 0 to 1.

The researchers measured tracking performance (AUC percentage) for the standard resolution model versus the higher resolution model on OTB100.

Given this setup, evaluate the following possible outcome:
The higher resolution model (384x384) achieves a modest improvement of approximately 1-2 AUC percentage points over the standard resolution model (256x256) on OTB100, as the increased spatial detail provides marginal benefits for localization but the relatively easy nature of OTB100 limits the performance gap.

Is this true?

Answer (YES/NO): NO